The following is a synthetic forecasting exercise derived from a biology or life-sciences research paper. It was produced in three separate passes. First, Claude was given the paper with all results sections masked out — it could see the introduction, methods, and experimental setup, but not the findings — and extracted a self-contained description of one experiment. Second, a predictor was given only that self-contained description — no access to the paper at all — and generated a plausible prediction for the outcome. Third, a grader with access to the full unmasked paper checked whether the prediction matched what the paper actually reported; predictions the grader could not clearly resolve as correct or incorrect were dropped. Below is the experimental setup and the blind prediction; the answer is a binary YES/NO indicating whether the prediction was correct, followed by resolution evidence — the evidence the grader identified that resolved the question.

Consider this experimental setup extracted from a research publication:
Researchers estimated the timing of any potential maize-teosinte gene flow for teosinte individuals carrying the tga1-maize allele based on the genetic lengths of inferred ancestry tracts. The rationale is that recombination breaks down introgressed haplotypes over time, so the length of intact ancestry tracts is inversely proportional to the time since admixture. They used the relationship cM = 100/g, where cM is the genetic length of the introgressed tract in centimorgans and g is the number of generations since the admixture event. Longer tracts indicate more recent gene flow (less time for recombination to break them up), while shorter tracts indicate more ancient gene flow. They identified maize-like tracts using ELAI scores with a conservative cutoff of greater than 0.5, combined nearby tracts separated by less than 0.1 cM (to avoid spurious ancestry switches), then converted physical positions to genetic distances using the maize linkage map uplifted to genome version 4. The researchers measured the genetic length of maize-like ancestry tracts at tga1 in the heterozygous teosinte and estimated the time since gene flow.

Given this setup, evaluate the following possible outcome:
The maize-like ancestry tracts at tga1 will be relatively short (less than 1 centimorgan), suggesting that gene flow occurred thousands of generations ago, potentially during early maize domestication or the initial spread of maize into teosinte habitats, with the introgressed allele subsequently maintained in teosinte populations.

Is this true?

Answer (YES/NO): NO